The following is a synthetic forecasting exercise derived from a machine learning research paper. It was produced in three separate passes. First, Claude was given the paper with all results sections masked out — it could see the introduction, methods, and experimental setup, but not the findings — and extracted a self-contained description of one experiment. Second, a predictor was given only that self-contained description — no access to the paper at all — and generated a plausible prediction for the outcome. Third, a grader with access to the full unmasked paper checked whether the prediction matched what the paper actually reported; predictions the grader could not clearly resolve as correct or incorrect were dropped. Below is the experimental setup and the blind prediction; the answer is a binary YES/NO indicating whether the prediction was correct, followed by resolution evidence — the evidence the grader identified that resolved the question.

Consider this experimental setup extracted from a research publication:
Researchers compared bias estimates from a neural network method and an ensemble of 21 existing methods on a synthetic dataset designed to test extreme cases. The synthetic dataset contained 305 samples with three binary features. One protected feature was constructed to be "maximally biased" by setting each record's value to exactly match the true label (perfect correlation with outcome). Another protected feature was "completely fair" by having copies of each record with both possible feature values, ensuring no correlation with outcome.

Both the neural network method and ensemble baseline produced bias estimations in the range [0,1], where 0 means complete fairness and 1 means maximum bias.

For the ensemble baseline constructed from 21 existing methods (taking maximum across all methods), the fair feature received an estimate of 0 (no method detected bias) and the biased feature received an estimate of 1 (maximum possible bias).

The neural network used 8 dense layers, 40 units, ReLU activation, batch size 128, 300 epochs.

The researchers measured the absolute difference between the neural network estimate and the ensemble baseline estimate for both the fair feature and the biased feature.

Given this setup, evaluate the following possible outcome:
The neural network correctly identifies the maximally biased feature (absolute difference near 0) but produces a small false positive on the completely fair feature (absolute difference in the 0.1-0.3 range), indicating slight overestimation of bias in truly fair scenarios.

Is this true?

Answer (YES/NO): NO